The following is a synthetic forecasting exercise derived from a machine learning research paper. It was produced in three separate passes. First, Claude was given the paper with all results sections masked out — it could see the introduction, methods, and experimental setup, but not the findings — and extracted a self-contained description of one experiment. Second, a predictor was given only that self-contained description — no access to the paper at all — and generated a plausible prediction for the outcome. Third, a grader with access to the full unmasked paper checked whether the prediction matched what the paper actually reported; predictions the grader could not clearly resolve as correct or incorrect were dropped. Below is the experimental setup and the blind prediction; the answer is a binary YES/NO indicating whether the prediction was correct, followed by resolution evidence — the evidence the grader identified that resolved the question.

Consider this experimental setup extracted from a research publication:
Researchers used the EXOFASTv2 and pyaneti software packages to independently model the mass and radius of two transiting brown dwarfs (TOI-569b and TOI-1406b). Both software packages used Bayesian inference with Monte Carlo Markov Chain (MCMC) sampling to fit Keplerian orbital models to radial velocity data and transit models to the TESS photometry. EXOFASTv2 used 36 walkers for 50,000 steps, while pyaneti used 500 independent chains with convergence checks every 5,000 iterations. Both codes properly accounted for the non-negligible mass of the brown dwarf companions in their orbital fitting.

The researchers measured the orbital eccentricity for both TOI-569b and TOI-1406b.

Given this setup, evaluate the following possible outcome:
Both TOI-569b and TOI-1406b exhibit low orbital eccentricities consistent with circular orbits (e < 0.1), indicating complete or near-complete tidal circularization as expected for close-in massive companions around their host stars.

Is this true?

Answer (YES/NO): NO